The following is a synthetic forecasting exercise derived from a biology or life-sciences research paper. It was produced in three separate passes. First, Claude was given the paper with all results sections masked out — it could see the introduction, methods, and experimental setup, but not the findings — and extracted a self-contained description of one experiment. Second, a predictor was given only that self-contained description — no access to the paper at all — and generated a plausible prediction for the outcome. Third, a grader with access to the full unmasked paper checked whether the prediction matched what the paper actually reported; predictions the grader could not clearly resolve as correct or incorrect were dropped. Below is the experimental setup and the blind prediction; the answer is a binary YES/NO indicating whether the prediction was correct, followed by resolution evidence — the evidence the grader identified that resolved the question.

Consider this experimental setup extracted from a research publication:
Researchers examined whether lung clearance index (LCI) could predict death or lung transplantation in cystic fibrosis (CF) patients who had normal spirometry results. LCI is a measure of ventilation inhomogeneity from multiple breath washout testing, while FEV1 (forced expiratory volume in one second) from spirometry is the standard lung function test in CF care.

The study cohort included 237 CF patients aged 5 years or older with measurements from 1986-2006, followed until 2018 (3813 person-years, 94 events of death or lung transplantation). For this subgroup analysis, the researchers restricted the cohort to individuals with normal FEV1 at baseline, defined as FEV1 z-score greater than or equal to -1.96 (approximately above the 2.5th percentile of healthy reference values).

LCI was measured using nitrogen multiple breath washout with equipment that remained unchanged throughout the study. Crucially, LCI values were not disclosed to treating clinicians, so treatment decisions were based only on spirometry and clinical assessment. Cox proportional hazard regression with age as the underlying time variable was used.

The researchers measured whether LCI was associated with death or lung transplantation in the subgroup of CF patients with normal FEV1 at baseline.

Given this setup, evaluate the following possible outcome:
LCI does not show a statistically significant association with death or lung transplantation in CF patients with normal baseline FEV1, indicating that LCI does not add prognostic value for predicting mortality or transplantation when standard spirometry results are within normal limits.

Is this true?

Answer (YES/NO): NO